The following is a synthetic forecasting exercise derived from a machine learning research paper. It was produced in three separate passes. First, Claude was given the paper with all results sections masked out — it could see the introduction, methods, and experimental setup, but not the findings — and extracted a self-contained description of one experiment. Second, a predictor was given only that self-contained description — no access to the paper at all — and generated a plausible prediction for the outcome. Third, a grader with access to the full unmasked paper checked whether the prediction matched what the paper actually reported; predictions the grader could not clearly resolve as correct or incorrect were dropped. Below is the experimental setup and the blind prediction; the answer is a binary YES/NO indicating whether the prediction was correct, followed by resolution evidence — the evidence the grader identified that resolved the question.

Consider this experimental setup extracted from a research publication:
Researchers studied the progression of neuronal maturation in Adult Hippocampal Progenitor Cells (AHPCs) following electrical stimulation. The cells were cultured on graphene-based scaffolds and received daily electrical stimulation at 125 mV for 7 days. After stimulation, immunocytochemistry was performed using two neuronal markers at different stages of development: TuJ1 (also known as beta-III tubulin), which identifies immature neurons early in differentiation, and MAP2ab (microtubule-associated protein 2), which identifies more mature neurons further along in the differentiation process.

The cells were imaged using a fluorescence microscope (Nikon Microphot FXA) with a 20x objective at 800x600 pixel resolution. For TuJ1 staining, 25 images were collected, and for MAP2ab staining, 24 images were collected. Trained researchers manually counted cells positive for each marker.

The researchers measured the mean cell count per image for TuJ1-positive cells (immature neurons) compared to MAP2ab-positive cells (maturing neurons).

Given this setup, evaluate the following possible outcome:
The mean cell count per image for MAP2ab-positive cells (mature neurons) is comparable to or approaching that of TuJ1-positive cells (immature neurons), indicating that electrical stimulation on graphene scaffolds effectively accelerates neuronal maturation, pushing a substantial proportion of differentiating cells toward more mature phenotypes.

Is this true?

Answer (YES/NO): NO